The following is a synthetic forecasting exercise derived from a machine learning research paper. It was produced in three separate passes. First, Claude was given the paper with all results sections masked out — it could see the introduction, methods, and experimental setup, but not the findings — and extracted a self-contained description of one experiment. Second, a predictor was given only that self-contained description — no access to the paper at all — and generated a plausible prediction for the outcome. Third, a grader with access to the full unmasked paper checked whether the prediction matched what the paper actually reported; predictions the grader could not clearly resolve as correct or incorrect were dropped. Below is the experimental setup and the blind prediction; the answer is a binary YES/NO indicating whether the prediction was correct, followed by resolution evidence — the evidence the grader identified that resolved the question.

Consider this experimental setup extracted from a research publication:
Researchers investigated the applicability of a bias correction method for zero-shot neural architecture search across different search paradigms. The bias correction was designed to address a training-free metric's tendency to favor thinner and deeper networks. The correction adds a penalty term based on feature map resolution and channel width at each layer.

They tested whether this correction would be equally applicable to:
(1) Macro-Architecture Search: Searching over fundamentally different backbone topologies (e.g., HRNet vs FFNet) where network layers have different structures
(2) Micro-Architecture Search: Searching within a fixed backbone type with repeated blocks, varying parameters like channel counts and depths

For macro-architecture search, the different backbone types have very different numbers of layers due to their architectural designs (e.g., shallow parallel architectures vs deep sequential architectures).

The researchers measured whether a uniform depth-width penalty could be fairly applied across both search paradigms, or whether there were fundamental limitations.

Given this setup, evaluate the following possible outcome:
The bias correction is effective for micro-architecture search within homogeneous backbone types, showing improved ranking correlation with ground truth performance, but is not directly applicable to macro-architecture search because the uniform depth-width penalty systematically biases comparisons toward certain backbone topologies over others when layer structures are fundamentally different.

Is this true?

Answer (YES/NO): YES